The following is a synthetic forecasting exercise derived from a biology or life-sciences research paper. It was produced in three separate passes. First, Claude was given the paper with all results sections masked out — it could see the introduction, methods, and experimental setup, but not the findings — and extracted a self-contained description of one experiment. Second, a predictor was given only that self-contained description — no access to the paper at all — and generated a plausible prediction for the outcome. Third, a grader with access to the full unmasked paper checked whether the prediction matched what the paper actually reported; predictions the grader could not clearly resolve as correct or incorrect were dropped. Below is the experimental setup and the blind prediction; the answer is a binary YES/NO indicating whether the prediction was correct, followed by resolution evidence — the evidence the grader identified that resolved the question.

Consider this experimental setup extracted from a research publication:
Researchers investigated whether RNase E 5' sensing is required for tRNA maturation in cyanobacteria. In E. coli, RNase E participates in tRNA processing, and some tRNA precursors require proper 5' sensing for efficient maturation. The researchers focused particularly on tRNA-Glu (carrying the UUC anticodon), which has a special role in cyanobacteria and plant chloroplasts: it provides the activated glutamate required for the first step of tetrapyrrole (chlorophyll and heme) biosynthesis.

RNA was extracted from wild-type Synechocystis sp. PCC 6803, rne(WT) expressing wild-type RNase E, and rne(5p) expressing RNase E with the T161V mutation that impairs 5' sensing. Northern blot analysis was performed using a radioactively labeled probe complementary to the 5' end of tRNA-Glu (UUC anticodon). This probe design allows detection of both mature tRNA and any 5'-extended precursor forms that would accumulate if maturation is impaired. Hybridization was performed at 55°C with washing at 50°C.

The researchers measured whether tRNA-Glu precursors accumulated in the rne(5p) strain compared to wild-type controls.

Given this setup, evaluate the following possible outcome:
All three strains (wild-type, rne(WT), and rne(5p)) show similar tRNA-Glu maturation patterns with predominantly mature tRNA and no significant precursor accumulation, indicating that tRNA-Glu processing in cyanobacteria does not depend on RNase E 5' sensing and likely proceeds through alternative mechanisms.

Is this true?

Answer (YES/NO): NO